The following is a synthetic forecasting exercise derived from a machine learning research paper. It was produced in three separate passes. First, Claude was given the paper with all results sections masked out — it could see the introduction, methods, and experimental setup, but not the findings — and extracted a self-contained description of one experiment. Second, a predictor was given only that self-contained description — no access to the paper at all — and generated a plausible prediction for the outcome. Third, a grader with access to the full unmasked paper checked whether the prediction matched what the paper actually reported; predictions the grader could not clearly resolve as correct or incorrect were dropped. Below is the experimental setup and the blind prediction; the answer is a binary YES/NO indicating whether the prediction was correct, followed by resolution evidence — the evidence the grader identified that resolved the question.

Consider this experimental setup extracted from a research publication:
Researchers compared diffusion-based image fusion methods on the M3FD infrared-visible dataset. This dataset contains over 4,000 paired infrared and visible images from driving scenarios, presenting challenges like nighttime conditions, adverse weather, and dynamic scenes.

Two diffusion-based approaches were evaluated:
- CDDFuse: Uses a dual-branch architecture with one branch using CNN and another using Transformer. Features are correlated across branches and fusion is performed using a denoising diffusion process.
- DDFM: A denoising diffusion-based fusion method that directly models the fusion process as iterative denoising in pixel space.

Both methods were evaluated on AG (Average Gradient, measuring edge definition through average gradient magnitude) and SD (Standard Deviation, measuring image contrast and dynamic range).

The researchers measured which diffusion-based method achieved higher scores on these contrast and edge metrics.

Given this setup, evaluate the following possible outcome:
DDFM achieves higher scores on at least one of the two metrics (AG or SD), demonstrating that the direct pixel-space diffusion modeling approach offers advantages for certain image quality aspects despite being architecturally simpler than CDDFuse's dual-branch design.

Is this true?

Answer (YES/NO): NO